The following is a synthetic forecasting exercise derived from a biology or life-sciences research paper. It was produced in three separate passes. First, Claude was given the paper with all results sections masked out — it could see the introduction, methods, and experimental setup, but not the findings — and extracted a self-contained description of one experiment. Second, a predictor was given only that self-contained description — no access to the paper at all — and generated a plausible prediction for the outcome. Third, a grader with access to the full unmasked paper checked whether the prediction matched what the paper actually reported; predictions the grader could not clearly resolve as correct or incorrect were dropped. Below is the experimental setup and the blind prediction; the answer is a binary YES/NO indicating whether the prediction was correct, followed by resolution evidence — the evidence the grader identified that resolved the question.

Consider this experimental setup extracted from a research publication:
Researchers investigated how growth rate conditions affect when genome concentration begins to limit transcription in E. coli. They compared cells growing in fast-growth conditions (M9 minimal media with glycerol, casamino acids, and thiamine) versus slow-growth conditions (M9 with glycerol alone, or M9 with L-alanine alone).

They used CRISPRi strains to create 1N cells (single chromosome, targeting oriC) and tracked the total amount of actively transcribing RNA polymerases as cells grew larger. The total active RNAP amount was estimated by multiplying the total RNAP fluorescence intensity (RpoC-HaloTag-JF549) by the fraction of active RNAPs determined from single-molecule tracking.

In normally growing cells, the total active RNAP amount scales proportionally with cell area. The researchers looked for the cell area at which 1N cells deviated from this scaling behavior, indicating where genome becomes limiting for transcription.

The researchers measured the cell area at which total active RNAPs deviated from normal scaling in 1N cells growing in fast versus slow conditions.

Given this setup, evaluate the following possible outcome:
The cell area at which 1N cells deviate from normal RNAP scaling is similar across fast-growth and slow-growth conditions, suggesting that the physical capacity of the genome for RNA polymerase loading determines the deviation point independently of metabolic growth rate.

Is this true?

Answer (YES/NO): NO